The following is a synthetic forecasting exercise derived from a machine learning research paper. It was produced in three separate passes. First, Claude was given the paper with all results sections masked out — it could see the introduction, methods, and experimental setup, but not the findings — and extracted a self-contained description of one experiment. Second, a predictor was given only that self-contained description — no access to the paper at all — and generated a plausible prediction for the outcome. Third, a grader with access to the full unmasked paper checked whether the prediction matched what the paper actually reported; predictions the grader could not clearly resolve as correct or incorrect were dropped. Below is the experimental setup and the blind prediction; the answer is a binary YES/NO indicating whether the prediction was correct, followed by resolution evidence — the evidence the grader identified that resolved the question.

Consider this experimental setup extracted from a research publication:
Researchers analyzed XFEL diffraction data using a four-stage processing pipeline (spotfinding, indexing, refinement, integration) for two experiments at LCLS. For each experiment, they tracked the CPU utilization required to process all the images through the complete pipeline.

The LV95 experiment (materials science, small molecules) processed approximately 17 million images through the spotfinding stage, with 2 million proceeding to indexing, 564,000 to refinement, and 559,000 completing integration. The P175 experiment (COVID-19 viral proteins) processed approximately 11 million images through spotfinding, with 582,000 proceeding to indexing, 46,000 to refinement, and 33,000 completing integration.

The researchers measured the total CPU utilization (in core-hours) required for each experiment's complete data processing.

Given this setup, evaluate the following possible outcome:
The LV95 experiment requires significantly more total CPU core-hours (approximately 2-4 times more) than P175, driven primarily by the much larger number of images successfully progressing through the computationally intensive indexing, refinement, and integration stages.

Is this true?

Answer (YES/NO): NO